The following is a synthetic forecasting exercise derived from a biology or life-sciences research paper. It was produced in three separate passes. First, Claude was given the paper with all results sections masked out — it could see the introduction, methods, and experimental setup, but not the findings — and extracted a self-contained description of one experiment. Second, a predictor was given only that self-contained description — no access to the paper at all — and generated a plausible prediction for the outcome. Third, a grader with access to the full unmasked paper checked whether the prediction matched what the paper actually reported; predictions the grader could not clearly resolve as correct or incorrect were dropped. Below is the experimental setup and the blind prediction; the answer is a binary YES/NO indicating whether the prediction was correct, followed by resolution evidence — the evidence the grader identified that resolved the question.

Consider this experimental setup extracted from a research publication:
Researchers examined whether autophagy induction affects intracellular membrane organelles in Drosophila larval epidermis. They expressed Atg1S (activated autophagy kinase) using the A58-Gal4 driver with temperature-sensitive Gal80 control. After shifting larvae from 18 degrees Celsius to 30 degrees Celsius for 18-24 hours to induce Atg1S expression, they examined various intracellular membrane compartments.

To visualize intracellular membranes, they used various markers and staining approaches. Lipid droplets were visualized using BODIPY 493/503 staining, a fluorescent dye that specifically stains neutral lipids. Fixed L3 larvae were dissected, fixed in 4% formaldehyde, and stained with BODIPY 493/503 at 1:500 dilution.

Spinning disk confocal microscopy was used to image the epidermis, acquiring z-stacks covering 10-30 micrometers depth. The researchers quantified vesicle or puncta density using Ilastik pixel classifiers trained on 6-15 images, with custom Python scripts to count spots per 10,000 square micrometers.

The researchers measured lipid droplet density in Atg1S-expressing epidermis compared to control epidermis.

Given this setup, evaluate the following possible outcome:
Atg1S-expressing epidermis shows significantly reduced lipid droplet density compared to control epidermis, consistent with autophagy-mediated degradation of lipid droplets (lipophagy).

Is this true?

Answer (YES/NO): NO